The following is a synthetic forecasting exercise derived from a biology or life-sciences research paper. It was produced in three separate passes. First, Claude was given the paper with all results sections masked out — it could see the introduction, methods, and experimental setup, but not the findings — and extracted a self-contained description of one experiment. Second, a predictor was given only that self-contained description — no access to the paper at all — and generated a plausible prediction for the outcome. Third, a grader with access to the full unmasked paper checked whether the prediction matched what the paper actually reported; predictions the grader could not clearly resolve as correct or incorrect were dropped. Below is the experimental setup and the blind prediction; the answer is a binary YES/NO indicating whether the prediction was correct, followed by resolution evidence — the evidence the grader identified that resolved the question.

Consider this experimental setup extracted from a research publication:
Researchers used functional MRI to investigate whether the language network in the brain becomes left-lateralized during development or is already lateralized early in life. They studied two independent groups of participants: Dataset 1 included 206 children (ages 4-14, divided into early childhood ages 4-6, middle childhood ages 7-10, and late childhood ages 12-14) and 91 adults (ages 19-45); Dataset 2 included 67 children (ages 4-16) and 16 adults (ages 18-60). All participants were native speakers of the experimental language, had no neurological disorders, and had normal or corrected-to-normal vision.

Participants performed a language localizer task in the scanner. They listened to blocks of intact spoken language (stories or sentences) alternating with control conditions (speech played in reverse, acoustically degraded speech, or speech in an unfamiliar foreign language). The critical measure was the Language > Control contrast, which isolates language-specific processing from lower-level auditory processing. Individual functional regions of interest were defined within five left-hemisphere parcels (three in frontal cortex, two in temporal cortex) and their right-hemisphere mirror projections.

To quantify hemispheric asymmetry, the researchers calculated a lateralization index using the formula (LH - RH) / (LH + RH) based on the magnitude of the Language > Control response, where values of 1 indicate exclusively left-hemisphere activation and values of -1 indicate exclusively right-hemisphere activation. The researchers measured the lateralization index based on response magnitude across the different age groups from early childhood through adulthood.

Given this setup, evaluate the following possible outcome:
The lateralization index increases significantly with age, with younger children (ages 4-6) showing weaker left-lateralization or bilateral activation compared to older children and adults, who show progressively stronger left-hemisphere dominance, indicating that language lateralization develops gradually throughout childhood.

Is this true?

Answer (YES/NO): NO